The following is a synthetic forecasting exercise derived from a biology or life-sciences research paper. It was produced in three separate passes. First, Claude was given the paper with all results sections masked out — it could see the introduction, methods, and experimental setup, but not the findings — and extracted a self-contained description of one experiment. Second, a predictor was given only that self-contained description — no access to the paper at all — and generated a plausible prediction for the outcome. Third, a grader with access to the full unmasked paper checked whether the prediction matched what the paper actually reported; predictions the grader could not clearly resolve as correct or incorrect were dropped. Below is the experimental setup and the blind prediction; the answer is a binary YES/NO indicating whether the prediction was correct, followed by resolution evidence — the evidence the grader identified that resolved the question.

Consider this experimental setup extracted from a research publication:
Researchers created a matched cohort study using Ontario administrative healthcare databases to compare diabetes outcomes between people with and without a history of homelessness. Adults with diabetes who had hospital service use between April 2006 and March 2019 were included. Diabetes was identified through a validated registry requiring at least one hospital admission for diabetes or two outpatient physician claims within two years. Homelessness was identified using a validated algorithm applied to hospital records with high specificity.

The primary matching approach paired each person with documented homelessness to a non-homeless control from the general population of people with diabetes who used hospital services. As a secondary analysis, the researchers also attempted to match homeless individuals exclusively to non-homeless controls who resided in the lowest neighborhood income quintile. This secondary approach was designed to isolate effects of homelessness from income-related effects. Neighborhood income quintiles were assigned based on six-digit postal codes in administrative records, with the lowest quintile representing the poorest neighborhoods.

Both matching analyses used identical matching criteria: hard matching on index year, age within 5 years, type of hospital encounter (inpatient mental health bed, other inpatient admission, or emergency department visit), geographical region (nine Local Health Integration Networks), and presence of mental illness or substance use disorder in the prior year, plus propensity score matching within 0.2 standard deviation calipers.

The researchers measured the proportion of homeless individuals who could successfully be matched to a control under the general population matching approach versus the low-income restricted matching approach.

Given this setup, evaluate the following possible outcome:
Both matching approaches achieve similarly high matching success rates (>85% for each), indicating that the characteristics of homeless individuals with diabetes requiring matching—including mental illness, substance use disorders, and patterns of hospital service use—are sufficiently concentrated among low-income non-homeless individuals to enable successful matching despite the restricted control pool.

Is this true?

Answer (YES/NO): NO